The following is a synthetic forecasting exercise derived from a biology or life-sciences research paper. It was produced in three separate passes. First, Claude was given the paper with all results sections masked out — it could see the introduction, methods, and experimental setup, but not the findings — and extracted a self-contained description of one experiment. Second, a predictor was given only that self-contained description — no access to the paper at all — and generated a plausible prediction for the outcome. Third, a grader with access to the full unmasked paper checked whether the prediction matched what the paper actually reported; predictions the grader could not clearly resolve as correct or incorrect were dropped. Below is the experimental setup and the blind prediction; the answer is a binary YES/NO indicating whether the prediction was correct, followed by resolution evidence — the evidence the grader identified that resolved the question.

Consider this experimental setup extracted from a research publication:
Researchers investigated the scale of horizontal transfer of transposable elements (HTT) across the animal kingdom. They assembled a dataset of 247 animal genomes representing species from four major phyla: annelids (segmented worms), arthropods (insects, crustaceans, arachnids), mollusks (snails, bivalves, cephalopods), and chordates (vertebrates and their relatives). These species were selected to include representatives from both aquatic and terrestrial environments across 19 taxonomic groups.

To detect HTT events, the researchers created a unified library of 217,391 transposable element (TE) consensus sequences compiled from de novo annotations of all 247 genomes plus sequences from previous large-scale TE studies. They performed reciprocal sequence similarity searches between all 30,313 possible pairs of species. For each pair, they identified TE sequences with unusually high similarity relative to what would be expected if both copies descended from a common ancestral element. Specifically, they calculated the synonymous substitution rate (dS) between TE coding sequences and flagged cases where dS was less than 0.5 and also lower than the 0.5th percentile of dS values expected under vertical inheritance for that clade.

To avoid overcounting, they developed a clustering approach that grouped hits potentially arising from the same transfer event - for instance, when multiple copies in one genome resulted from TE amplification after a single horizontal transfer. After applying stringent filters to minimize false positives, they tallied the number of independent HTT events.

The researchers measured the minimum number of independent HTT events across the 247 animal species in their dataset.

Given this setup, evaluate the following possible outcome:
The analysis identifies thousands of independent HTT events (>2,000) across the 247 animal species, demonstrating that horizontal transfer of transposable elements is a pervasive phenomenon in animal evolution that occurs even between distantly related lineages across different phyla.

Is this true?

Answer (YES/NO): YES